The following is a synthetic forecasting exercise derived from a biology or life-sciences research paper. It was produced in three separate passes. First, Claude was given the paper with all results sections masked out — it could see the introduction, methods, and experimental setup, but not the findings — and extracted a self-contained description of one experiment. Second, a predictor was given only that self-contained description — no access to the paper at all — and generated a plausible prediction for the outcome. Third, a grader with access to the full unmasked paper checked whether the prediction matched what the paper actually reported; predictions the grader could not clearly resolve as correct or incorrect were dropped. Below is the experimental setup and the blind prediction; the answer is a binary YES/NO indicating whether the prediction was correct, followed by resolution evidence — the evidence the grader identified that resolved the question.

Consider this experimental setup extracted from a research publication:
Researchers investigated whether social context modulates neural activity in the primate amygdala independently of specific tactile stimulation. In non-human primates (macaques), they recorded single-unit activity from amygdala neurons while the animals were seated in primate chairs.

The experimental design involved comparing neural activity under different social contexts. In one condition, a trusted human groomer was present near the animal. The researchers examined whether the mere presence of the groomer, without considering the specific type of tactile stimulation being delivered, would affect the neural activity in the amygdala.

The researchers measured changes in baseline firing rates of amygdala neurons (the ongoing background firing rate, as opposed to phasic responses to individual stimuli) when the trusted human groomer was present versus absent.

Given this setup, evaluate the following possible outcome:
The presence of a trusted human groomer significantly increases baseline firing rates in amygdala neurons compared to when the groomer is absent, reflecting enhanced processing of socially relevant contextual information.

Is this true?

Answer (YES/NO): NO